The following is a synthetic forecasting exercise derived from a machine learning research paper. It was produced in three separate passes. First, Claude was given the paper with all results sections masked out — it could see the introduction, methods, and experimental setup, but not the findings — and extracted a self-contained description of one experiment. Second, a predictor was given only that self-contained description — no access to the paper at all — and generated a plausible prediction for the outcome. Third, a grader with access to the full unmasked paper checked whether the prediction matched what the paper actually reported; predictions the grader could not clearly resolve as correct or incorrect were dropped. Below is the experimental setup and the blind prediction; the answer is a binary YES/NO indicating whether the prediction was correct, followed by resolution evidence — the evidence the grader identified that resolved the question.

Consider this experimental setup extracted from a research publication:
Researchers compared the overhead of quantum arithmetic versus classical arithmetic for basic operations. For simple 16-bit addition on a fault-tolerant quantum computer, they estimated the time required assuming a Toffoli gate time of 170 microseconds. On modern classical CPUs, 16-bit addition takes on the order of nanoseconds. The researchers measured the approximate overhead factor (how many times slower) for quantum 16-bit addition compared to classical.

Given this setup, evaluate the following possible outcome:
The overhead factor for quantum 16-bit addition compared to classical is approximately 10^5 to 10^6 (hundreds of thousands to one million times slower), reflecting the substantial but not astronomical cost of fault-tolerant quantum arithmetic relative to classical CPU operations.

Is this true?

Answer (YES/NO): NO